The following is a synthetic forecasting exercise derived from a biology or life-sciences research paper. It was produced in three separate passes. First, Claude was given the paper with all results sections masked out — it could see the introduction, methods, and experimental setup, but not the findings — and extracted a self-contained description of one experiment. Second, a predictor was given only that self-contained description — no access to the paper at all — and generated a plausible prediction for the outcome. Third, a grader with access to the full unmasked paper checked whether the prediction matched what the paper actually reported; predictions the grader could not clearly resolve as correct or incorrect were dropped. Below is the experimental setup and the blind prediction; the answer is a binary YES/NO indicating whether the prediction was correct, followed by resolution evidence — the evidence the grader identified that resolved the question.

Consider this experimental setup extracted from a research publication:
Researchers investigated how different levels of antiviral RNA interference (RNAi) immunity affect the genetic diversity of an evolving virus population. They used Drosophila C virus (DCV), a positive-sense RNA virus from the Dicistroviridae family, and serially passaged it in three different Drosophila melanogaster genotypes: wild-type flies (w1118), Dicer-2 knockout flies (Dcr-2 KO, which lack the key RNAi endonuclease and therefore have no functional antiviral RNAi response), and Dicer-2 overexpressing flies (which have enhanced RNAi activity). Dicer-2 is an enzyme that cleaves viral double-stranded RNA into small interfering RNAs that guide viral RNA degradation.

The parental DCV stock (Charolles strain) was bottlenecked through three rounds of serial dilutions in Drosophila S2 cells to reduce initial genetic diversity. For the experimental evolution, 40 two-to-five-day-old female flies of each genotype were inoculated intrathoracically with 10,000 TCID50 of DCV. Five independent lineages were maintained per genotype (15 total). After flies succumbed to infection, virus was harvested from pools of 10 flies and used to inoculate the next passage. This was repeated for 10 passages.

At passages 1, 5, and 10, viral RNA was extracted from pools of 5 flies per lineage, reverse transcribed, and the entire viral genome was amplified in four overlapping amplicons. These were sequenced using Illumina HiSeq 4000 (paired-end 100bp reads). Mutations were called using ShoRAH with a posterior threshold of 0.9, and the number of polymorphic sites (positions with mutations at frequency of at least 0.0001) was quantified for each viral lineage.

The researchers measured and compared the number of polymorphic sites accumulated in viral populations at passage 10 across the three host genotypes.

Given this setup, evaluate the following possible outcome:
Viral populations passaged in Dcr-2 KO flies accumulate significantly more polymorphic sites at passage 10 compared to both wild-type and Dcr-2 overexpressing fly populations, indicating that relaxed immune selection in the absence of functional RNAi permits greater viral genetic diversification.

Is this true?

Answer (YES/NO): YES